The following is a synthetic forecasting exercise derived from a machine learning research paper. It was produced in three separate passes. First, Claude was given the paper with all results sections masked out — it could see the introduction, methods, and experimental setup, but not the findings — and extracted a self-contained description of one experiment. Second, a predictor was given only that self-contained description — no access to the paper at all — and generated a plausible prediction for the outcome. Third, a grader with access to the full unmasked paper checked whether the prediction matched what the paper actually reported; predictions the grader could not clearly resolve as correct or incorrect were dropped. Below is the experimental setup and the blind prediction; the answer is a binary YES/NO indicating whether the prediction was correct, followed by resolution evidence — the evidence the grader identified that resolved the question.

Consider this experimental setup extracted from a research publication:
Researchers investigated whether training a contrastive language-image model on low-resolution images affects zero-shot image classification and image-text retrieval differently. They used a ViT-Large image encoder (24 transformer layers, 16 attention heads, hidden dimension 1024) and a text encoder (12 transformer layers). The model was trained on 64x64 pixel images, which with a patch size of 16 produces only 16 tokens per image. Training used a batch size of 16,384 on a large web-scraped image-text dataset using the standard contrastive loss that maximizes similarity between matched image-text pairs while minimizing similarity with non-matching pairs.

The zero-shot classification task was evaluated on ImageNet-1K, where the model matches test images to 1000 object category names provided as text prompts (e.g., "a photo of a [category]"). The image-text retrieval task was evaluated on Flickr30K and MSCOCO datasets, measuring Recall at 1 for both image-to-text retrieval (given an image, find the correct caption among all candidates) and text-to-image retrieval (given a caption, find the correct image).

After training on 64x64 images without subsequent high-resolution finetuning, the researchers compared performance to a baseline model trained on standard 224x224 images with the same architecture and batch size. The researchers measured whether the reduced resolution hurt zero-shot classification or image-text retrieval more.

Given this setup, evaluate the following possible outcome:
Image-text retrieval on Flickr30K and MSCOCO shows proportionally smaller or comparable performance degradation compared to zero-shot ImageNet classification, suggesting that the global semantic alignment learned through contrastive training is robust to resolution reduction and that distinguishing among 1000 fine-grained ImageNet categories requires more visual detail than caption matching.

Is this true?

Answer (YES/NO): NO